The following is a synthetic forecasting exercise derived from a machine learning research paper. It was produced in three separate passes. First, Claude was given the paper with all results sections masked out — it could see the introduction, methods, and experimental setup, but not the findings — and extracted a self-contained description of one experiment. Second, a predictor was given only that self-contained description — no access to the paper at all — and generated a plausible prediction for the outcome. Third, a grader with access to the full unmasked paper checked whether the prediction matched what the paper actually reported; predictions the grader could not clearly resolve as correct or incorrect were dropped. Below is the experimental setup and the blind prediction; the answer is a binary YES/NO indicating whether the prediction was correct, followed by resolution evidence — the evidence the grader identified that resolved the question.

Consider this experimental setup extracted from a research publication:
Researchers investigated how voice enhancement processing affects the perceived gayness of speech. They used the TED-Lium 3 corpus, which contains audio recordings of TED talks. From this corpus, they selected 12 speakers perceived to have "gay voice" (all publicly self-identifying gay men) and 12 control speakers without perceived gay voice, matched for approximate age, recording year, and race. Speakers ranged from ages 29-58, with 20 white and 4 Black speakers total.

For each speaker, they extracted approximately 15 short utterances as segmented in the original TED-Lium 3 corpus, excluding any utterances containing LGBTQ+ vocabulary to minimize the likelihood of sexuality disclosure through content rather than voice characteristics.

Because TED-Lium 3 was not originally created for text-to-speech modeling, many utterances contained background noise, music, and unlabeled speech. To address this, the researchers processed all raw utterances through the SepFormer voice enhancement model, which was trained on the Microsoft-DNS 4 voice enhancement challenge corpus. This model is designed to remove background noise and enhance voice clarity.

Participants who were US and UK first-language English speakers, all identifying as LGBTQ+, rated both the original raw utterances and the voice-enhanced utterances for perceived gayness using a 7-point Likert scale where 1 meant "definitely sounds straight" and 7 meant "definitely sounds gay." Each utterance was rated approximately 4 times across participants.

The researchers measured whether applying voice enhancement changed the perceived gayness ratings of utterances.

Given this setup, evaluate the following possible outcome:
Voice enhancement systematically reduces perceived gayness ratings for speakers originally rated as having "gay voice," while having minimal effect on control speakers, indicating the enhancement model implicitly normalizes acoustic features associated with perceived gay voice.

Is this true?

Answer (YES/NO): NO